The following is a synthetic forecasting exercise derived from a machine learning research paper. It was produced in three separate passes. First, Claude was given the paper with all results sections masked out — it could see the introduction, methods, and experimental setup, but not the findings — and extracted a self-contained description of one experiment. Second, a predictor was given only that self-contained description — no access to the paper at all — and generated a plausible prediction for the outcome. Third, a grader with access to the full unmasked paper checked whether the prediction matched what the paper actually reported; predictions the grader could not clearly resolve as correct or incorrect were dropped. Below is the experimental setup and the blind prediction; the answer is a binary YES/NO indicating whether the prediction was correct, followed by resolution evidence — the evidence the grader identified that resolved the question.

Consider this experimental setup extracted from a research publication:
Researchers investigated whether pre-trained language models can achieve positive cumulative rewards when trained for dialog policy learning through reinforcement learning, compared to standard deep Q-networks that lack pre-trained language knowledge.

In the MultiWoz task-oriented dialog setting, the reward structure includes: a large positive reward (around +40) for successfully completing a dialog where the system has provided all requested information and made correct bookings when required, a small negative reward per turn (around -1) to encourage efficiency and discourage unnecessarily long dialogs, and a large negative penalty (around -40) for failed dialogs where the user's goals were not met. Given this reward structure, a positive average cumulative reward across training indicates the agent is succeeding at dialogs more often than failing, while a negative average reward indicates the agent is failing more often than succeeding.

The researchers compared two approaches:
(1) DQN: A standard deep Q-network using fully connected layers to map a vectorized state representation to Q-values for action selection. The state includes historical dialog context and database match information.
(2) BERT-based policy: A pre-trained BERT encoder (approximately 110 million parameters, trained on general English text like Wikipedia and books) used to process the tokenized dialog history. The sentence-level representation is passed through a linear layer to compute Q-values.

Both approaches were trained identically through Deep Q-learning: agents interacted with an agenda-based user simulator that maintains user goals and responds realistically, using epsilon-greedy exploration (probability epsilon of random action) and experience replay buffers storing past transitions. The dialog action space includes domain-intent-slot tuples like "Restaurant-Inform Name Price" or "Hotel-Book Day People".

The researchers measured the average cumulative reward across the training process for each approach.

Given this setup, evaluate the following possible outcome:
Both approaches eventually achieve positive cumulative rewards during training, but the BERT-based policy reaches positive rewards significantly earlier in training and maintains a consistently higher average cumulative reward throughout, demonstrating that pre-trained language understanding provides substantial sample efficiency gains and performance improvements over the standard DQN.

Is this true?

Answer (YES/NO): NO